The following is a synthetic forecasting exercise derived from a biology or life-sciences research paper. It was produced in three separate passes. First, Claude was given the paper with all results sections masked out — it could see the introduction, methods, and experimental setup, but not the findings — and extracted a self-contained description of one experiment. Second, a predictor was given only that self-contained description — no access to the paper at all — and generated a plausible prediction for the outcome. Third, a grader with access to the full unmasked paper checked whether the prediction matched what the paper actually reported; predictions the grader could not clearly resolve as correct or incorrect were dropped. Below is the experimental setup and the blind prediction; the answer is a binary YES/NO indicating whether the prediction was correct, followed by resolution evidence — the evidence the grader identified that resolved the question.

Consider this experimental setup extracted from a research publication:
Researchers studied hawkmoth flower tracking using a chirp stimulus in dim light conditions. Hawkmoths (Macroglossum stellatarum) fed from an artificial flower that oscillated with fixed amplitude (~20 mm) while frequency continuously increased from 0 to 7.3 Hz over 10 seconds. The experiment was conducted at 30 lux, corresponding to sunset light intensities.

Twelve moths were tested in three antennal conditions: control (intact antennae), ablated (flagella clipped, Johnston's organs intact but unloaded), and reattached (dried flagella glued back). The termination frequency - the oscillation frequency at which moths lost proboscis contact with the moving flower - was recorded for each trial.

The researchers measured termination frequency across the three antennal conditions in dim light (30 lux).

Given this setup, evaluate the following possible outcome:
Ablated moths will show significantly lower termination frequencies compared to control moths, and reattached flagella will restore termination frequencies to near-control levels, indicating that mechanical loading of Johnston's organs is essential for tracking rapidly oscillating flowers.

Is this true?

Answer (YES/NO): YES